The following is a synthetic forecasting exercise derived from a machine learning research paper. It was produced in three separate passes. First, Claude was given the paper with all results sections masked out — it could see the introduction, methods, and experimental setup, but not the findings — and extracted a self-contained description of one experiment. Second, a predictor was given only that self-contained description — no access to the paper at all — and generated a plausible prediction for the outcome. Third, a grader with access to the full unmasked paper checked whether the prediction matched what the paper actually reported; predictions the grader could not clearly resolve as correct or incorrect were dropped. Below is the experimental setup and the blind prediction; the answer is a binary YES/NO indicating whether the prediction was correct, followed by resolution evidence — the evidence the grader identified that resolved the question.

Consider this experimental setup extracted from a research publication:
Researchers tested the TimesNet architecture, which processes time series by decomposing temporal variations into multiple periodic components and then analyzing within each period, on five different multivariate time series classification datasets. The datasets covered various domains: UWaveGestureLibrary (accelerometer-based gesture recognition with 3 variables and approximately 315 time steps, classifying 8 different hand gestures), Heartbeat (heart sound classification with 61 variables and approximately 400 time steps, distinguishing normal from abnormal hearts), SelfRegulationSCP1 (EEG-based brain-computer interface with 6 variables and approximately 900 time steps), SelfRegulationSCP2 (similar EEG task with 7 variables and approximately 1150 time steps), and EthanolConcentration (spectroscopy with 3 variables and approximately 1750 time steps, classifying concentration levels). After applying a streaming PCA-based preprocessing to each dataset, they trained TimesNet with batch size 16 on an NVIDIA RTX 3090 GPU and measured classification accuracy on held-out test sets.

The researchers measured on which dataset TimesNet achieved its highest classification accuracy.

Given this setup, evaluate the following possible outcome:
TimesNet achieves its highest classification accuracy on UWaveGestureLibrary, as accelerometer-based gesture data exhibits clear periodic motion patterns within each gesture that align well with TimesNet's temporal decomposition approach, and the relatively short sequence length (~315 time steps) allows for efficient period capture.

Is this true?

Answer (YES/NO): NO